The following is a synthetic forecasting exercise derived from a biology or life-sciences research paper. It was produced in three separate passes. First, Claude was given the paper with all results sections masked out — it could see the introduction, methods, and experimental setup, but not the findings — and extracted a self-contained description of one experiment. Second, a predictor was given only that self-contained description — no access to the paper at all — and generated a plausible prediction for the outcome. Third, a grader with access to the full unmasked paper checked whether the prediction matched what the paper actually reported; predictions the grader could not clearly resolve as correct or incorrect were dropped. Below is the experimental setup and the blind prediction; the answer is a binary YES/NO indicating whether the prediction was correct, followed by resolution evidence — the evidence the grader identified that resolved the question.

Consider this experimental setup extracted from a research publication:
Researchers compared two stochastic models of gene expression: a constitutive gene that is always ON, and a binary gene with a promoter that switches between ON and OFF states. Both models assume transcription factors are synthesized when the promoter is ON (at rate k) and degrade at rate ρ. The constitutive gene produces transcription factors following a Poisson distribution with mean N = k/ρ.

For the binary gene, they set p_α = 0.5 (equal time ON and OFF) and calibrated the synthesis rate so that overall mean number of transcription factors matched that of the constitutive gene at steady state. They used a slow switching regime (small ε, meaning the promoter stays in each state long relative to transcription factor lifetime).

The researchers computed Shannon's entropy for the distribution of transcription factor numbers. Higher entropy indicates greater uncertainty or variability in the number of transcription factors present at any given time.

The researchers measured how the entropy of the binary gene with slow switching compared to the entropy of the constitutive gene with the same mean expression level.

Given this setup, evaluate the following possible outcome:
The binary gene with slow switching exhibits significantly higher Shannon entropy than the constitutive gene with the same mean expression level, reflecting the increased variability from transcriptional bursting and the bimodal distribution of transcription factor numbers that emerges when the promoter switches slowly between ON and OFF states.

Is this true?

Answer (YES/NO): NO